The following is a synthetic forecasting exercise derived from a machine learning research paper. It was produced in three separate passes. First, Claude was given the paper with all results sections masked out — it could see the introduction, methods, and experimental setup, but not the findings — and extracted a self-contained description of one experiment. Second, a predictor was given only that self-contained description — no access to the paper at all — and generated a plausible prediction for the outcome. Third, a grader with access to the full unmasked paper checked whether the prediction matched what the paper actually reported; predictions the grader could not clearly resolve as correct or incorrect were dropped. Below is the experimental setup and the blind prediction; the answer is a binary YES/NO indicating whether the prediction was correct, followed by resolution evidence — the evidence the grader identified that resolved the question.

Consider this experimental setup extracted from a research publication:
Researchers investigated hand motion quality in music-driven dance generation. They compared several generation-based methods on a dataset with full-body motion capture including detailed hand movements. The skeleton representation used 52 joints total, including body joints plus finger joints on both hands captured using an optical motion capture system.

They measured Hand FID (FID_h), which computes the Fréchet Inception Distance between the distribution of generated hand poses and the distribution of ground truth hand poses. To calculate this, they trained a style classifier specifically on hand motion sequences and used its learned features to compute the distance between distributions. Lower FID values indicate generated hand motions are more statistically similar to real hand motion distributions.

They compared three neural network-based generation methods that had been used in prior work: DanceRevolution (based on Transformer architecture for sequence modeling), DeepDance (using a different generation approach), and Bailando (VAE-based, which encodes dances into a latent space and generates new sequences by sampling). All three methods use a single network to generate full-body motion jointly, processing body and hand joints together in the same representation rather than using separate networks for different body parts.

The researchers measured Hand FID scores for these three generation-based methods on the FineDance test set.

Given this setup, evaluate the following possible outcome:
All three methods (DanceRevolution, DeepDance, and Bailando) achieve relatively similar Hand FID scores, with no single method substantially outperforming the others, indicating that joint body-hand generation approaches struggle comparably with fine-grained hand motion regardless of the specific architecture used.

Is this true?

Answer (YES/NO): NO